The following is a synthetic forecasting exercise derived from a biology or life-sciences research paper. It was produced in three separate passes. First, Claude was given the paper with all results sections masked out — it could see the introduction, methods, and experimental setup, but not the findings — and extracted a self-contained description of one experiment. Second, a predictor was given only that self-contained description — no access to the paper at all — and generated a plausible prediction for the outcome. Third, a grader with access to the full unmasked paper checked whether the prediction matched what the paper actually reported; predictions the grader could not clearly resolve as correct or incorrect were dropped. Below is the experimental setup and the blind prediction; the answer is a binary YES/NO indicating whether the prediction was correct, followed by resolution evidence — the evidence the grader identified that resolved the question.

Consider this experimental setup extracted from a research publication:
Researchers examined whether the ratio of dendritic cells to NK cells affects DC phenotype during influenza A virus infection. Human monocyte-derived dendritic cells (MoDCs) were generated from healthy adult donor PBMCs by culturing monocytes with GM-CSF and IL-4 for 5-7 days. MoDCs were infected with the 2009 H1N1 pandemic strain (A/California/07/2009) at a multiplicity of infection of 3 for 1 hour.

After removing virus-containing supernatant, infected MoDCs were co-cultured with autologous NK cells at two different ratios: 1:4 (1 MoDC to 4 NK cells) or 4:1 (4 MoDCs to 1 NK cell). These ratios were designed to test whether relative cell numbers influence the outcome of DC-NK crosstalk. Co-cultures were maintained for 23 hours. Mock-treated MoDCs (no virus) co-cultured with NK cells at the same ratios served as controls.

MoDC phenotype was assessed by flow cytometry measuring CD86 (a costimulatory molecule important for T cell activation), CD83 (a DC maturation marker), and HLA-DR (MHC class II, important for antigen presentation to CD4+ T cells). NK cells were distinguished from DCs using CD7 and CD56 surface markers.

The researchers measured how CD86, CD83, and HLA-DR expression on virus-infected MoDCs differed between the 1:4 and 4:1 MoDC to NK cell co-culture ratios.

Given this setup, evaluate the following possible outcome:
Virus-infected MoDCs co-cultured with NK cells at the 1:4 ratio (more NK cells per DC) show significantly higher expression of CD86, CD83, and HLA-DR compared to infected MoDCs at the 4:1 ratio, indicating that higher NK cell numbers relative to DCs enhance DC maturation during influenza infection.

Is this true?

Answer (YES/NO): NO